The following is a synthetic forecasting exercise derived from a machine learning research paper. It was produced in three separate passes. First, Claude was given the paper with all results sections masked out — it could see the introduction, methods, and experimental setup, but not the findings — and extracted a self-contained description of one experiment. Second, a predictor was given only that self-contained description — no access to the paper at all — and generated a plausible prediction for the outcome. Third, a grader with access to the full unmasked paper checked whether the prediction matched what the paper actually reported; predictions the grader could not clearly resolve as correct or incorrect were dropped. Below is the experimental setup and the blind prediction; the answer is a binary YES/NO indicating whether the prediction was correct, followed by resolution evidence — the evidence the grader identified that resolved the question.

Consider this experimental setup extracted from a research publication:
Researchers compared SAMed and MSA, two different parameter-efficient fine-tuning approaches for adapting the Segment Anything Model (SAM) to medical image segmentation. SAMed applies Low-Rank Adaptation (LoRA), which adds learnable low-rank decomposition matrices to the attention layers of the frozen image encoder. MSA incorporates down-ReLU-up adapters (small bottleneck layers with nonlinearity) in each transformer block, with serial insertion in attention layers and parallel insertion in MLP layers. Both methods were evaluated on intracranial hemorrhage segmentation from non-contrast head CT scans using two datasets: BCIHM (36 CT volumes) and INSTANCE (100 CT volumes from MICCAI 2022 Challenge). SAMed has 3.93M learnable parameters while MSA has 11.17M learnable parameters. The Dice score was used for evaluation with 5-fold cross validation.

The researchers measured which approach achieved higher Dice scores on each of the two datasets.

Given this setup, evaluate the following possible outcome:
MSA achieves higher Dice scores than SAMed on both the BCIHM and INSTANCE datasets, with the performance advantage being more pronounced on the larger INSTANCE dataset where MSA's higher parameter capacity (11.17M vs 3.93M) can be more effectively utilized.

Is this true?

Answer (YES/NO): NO